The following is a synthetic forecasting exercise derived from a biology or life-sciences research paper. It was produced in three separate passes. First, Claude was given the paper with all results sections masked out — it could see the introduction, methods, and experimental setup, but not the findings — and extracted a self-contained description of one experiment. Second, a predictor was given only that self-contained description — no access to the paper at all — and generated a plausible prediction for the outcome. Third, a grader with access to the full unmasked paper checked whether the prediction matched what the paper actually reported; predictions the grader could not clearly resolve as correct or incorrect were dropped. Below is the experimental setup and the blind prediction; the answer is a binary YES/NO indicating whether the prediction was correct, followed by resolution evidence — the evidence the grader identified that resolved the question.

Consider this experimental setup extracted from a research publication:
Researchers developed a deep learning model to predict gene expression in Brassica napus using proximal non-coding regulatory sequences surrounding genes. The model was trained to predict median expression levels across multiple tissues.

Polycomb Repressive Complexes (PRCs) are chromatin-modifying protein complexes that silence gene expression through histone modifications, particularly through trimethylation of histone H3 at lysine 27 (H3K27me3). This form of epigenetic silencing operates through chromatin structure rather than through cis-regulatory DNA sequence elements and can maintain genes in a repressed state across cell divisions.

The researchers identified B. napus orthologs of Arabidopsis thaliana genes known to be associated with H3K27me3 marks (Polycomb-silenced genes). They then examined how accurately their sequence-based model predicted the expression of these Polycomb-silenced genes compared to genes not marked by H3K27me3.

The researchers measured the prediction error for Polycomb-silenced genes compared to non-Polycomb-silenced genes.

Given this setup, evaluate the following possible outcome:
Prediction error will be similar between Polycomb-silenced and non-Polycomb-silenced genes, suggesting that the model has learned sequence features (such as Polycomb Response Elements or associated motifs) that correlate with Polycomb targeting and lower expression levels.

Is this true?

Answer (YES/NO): NO